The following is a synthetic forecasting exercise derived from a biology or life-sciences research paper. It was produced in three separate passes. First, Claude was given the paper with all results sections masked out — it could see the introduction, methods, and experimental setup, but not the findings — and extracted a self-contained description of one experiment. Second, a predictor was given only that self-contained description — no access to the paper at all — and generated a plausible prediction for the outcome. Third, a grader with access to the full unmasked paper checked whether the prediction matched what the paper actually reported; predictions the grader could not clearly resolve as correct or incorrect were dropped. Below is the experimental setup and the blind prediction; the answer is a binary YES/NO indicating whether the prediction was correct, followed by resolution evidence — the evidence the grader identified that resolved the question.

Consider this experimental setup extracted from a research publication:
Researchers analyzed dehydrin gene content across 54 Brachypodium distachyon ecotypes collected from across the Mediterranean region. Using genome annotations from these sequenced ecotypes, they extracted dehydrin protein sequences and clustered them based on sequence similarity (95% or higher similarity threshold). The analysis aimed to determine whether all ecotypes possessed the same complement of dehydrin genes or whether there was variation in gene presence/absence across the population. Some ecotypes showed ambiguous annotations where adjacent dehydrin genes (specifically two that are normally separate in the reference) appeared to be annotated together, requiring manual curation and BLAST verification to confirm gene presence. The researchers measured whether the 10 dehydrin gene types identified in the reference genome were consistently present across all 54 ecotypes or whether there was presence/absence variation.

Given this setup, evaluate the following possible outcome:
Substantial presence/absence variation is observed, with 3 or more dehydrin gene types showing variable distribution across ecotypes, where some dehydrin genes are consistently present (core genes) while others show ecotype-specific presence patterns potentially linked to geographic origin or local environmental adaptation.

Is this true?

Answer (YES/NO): NO